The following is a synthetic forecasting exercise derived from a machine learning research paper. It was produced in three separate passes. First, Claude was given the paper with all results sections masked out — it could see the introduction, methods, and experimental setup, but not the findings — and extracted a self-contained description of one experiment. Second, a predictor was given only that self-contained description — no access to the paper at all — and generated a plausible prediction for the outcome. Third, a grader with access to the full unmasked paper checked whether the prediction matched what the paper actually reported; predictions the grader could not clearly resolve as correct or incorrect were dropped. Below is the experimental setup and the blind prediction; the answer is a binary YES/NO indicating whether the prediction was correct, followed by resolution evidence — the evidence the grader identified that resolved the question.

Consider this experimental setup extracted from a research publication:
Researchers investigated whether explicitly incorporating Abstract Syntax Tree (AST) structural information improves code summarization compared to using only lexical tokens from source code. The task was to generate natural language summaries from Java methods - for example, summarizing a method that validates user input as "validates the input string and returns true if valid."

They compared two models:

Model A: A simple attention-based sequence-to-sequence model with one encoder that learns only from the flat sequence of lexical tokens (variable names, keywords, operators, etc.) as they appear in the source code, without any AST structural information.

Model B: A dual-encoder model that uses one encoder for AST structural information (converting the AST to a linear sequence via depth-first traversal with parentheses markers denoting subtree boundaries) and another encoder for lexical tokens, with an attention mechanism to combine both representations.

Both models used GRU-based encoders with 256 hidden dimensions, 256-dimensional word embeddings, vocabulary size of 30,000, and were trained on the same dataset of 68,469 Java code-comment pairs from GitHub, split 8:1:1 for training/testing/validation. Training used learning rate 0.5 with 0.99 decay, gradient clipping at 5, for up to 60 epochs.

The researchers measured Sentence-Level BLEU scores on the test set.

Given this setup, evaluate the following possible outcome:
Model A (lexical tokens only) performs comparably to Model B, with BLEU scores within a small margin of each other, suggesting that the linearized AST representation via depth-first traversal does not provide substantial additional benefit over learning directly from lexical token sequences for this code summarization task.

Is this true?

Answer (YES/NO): NO